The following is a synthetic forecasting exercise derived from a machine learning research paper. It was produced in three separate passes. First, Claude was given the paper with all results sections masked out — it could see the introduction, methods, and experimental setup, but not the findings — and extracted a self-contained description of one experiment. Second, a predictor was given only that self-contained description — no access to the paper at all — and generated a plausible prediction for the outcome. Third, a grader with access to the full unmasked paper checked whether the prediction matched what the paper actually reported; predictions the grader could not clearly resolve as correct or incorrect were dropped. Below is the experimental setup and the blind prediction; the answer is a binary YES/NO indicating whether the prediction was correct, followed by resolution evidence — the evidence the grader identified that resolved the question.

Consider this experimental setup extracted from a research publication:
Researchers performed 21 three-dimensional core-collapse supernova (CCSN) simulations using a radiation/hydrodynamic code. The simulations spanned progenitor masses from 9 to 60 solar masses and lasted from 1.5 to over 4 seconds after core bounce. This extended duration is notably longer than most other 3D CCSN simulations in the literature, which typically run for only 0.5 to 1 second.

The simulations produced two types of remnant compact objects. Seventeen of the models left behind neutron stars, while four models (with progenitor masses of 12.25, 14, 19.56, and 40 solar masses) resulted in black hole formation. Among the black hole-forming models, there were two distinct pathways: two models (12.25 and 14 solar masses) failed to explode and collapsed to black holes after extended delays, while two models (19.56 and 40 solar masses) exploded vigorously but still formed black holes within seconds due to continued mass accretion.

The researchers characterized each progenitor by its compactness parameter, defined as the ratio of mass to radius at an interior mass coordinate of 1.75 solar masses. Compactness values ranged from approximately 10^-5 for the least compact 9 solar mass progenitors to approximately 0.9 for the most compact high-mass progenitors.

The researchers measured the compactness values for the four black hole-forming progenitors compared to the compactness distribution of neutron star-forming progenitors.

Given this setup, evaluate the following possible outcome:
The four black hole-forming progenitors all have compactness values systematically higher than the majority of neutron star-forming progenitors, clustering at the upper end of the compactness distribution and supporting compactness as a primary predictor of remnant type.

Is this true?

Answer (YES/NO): NO